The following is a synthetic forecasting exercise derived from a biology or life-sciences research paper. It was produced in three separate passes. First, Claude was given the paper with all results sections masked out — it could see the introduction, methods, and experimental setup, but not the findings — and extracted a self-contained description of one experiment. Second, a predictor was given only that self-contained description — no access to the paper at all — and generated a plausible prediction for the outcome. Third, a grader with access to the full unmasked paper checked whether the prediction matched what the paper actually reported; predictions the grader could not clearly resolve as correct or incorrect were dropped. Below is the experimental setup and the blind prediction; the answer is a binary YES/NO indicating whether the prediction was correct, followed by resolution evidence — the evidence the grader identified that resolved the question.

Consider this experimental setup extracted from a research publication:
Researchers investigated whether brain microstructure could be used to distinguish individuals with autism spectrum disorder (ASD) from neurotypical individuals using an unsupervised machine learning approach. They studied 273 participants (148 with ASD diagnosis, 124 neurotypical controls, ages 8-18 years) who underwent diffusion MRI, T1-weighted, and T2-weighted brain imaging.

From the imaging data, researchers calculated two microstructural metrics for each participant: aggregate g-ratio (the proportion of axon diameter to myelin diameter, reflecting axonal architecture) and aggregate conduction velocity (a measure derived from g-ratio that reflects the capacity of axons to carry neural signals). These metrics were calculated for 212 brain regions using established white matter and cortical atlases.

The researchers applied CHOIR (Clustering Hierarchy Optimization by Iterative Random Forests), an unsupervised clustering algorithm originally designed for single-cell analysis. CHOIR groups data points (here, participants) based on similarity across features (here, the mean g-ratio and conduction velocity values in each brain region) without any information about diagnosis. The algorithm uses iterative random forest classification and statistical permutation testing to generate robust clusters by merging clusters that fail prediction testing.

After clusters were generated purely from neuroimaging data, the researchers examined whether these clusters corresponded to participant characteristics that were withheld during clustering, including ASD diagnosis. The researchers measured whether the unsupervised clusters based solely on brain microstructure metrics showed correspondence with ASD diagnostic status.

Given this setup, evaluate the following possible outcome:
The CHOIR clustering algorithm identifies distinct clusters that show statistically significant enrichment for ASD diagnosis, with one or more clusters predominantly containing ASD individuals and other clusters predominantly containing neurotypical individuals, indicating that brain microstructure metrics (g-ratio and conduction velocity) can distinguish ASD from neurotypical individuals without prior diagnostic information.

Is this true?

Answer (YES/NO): NO